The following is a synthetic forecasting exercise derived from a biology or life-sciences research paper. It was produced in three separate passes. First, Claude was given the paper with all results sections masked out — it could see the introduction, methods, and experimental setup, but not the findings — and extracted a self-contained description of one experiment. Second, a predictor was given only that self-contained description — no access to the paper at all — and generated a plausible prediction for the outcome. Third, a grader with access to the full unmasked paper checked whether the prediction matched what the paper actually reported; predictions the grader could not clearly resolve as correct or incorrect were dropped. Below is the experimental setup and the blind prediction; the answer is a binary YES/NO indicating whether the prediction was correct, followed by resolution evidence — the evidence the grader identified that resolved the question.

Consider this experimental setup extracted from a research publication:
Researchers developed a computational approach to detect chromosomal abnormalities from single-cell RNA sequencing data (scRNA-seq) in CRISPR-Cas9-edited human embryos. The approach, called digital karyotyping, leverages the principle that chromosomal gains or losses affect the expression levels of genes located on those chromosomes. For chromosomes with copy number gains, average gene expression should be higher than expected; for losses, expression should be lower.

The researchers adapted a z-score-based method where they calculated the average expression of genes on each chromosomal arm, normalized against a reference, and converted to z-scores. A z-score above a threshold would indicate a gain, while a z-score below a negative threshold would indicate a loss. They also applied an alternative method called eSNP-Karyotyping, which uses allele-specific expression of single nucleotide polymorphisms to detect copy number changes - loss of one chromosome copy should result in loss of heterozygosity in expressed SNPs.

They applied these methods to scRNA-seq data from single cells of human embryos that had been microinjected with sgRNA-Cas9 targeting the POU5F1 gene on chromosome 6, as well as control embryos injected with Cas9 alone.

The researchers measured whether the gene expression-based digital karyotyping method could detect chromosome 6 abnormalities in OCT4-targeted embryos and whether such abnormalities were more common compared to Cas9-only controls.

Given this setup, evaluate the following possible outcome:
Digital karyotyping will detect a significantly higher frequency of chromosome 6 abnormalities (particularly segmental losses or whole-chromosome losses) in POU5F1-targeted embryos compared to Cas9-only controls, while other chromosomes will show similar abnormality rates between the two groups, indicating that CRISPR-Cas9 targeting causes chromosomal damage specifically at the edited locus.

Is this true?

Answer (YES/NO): NO